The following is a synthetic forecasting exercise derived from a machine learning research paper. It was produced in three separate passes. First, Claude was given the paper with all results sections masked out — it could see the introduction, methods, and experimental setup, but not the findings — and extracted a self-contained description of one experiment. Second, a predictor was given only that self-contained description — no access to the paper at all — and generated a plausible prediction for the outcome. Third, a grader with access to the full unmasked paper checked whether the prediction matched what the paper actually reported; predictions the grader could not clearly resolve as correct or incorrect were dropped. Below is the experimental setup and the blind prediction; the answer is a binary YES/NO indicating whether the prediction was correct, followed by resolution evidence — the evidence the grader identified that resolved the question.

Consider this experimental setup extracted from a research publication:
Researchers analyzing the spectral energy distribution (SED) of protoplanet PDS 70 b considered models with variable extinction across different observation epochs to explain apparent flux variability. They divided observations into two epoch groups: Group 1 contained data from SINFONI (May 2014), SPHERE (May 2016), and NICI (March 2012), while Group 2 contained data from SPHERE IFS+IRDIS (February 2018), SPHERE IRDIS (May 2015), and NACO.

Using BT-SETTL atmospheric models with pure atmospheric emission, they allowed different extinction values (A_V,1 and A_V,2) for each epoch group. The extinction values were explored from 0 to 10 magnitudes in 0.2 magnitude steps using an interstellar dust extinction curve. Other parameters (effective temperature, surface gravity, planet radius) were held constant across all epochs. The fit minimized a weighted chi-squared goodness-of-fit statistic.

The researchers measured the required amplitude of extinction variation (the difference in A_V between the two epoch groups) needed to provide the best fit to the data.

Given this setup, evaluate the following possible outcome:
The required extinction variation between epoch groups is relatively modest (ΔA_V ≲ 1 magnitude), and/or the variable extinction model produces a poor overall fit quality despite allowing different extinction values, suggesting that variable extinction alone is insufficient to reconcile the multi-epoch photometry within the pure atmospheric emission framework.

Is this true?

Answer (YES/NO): NO